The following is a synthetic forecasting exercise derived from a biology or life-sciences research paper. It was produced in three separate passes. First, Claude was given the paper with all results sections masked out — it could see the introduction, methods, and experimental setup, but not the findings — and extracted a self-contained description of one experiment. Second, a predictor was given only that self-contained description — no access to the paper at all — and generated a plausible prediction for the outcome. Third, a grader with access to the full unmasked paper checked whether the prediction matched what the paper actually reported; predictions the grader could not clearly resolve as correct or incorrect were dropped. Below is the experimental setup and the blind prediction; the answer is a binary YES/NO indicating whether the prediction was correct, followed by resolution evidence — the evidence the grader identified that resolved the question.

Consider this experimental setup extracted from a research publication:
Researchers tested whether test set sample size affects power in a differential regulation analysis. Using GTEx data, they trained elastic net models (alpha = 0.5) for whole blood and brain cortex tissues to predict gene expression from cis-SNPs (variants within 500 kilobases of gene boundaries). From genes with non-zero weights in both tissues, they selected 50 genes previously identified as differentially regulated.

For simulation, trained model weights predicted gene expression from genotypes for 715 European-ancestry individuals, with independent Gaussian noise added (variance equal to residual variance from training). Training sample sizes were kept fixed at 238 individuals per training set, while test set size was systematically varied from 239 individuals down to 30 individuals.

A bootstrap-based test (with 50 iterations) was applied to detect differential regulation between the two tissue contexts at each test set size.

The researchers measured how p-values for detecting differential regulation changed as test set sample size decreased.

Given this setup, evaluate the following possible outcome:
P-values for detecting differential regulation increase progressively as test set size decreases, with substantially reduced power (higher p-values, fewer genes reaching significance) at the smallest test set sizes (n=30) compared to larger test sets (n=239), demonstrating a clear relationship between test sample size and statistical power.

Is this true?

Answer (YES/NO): NO